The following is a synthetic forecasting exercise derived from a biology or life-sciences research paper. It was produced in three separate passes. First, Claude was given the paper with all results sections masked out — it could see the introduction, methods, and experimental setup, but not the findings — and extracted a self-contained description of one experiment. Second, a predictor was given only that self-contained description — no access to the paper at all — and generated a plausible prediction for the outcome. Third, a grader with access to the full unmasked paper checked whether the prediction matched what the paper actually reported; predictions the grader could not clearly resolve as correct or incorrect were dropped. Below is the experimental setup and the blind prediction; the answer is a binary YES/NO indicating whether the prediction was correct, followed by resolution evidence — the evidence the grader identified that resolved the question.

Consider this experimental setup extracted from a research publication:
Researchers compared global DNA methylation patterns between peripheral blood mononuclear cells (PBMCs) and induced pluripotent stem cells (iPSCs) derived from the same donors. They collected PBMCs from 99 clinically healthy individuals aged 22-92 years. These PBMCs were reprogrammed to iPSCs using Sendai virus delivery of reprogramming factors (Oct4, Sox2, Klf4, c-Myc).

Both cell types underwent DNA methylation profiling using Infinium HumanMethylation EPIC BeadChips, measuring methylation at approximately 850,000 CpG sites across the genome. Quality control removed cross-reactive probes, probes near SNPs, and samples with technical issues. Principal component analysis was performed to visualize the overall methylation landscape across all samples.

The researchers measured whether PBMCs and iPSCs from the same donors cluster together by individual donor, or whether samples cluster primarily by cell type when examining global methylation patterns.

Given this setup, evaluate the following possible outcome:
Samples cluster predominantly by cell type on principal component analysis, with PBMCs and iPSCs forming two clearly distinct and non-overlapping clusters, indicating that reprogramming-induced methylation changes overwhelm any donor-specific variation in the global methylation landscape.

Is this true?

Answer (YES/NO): NO